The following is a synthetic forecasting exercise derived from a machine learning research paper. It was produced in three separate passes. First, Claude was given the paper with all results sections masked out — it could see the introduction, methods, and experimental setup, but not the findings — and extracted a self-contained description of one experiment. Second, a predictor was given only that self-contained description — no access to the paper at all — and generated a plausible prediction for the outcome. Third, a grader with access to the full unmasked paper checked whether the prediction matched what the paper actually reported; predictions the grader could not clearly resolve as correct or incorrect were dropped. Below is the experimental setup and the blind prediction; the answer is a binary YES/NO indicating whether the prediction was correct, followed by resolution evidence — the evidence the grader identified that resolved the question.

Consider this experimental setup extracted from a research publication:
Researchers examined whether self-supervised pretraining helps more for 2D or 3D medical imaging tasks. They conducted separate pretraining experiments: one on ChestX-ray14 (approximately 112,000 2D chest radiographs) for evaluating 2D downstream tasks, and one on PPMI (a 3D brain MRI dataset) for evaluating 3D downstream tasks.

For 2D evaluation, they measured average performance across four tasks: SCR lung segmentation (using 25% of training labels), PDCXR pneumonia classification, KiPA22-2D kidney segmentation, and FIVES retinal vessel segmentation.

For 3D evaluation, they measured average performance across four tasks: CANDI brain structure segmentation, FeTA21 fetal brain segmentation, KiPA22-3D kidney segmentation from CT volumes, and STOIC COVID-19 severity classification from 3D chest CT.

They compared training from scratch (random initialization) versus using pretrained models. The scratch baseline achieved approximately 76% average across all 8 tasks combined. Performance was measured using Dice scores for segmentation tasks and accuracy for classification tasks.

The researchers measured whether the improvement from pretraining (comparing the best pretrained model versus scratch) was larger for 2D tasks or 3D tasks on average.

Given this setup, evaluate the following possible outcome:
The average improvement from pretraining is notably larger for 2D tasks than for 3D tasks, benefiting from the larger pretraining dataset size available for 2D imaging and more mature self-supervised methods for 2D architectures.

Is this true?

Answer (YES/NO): NO